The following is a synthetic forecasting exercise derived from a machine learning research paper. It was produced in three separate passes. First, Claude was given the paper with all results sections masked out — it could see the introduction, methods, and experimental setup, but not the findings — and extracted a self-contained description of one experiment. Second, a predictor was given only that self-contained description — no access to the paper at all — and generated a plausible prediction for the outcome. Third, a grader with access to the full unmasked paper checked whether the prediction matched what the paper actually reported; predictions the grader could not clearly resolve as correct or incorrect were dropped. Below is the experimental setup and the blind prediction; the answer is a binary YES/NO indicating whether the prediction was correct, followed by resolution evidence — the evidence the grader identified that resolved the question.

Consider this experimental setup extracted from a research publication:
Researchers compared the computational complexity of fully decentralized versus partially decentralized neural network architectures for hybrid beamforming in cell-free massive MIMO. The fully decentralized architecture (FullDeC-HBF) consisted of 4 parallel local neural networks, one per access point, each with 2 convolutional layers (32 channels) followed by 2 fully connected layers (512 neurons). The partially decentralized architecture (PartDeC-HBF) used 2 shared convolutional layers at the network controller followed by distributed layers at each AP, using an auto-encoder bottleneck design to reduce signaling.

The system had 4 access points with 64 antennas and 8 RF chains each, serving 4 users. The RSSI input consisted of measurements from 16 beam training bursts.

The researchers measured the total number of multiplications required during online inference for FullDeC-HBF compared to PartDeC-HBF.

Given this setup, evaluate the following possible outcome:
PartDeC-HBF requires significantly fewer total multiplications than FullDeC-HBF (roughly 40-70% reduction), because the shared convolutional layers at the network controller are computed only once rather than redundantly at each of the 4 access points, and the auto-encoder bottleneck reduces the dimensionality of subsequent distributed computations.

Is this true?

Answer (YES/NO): YES